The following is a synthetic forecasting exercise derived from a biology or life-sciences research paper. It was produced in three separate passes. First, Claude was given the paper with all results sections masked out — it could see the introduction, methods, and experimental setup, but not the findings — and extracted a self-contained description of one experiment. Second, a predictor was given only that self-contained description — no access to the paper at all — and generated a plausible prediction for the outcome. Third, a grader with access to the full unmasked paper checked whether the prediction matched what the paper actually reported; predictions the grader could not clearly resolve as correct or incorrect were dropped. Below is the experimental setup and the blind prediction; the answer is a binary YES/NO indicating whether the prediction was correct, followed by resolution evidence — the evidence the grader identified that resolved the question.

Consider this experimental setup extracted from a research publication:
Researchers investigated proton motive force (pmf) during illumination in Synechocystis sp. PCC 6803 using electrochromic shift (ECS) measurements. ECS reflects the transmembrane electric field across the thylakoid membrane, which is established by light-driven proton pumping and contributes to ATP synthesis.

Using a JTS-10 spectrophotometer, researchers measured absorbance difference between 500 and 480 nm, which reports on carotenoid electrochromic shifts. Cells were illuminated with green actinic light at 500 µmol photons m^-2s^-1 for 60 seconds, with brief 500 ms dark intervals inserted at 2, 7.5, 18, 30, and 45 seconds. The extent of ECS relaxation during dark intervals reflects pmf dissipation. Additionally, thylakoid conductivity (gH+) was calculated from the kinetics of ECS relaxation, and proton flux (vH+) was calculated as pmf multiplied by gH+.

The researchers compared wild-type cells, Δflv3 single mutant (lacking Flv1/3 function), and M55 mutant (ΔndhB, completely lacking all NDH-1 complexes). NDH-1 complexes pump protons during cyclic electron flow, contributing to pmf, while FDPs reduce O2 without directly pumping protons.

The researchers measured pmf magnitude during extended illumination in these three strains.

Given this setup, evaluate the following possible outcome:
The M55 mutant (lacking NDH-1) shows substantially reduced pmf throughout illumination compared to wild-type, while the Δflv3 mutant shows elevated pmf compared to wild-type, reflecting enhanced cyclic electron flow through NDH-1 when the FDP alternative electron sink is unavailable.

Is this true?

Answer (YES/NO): NO